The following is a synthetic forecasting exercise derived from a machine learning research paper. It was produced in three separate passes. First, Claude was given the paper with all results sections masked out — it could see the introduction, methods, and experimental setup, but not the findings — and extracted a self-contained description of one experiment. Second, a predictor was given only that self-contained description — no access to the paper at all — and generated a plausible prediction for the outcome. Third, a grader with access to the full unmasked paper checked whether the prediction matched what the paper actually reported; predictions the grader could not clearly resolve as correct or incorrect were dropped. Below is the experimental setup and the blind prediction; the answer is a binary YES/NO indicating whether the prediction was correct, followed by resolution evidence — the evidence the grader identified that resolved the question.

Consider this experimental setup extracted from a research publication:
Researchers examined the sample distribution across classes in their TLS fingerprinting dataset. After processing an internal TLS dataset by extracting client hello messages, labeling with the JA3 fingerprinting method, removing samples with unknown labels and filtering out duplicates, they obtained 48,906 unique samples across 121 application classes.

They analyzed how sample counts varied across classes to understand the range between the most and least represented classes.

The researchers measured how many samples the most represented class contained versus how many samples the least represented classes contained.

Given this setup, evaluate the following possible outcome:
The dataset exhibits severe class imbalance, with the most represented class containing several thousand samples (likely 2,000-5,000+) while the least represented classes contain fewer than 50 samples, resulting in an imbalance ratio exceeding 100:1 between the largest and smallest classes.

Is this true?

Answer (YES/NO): YES